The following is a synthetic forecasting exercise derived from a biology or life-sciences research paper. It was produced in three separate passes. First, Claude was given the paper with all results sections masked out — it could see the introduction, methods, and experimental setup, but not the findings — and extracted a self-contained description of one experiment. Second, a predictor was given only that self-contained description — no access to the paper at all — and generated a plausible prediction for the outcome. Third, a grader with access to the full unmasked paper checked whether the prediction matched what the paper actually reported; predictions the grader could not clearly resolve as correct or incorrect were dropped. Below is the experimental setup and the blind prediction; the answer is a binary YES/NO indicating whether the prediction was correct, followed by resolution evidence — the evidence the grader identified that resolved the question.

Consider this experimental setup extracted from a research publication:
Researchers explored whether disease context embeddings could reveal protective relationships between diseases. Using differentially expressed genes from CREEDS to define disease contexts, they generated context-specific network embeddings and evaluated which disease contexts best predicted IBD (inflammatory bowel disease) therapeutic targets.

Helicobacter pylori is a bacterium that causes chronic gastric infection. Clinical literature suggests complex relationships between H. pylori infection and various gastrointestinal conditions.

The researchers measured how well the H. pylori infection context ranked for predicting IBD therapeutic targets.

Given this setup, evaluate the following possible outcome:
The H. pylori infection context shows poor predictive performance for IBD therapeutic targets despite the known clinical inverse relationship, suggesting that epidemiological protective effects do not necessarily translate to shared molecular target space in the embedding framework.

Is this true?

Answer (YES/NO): NO